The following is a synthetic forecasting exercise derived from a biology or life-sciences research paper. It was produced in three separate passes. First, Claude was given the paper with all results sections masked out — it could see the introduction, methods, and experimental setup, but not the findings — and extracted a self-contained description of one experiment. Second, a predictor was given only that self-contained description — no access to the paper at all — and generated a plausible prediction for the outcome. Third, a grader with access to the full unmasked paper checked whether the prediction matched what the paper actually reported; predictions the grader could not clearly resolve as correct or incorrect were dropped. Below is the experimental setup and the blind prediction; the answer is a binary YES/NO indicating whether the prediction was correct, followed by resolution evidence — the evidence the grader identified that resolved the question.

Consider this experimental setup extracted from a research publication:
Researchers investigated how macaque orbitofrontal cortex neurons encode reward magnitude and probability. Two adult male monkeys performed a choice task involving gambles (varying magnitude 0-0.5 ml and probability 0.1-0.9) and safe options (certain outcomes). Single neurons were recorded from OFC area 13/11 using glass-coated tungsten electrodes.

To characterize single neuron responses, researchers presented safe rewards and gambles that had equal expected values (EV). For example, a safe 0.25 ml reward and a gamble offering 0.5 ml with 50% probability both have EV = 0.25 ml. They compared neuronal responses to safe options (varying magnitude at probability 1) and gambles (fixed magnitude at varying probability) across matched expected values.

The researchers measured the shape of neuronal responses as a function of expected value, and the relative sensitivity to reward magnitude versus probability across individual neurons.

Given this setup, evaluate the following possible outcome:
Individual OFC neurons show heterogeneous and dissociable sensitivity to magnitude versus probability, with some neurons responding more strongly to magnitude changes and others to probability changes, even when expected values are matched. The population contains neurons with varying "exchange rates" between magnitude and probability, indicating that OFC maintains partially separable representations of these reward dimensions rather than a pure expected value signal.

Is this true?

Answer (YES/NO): YES